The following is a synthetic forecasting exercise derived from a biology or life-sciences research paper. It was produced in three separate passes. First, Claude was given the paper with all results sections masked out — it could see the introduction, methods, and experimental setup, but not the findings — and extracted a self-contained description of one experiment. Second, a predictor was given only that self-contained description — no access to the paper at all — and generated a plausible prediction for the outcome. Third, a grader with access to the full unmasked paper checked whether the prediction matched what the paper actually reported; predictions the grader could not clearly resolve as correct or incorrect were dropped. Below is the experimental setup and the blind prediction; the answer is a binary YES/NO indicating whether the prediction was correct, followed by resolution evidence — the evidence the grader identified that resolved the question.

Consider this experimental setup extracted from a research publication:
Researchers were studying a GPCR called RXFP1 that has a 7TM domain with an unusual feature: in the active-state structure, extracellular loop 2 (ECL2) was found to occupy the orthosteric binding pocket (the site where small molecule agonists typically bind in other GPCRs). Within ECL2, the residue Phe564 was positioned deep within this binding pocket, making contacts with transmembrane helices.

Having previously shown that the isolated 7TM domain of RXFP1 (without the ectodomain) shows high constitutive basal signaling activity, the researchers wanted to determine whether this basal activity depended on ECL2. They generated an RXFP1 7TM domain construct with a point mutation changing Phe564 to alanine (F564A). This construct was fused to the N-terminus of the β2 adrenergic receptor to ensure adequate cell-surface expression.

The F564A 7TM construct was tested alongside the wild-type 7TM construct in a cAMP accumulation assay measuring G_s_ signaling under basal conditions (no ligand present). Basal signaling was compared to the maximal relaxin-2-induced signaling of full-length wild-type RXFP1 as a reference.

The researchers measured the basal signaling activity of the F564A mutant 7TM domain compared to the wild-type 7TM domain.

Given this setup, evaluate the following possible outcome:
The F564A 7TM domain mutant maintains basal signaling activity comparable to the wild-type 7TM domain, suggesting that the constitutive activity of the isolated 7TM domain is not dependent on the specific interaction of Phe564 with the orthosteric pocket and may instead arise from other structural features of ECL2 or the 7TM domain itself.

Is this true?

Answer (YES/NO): NO